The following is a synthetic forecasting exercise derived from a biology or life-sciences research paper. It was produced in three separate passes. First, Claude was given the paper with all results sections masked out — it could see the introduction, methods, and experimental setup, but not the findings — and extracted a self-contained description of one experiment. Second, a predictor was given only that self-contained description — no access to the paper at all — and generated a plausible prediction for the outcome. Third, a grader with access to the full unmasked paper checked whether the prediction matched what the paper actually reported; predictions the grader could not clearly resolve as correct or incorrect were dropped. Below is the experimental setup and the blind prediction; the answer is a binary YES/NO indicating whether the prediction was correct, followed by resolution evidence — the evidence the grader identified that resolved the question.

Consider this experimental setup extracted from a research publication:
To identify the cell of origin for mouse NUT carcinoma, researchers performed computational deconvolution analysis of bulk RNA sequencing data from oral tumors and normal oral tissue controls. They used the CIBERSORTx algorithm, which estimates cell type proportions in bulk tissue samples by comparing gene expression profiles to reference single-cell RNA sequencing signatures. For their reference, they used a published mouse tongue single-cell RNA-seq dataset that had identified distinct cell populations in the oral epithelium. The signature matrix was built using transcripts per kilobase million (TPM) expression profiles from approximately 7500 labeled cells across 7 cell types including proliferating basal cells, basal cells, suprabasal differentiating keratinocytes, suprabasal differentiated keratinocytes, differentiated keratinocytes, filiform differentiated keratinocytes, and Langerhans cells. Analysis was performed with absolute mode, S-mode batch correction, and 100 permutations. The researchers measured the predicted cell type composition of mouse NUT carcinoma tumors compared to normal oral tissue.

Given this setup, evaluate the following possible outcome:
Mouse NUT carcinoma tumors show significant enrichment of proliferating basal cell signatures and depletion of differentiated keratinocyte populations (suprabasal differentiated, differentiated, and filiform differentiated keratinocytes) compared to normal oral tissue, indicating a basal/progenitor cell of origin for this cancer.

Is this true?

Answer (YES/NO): YES